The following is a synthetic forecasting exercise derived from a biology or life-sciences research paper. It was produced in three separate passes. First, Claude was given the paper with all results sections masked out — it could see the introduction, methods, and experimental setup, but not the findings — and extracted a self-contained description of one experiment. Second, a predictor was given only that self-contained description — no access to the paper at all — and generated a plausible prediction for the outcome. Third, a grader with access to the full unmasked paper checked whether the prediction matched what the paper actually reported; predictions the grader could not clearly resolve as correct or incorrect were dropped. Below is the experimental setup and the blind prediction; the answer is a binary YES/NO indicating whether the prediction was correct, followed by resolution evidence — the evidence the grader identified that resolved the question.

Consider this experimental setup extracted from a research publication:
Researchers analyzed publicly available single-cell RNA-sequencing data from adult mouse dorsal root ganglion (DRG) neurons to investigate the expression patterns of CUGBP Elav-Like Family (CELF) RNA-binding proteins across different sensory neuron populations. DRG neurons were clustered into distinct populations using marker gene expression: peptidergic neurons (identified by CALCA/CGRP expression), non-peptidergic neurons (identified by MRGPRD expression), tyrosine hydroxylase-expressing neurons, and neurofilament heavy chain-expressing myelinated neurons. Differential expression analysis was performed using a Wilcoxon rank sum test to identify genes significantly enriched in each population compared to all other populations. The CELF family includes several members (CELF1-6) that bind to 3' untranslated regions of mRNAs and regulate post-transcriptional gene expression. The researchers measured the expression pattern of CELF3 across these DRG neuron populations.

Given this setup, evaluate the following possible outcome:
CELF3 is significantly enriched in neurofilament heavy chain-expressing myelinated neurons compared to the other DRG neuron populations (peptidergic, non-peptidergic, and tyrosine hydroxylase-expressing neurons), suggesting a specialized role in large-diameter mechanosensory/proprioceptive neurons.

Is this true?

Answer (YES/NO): NO